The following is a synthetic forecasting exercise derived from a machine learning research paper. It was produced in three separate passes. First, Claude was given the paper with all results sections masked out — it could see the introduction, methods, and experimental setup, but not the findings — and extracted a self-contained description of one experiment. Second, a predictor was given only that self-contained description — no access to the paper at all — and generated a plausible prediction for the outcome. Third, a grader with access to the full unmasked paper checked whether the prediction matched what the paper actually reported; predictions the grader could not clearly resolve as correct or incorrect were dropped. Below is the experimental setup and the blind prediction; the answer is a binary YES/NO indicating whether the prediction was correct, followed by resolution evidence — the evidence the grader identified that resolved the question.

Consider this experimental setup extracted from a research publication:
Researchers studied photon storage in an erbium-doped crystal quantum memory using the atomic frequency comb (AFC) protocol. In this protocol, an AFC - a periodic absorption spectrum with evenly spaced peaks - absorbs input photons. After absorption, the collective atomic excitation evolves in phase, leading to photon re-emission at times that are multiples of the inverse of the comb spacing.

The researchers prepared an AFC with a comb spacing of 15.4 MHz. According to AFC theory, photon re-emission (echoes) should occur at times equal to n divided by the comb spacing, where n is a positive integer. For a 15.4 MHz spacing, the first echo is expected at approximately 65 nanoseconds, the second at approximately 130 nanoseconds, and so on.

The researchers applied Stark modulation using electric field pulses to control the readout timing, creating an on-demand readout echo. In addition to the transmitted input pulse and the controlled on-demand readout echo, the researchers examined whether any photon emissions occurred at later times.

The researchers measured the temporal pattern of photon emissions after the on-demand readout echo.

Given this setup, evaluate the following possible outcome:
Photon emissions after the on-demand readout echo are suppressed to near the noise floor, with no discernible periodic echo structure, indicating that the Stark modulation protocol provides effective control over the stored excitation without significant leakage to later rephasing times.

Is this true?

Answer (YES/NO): NO